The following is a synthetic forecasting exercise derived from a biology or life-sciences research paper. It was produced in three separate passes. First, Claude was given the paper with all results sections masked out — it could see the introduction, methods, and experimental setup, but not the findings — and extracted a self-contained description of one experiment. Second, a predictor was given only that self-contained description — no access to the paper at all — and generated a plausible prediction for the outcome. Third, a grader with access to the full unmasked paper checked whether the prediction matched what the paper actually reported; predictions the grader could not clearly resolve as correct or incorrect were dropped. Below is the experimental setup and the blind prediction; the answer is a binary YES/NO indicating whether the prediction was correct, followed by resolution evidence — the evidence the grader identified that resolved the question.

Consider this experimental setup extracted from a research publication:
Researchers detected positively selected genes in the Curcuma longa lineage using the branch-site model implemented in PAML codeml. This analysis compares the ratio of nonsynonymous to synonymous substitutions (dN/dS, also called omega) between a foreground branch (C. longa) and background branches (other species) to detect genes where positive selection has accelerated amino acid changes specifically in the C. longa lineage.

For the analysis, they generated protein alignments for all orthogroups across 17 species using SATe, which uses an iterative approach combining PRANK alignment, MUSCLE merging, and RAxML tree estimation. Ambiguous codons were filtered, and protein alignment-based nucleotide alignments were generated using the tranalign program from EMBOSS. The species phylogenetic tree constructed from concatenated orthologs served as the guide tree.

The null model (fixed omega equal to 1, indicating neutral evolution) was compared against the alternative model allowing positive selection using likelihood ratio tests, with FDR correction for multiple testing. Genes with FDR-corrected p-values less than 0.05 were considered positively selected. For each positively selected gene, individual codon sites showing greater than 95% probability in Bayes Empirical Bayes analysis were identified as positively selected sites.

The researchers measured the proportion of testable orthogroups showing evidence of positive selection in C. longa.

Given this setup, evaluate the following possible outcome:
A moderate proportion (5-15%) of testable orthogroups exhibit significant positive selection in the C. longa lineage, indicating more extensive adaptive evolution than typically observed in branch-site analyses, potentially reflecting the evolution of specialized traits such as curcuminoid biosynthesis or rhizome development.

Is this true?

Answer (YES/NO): NO